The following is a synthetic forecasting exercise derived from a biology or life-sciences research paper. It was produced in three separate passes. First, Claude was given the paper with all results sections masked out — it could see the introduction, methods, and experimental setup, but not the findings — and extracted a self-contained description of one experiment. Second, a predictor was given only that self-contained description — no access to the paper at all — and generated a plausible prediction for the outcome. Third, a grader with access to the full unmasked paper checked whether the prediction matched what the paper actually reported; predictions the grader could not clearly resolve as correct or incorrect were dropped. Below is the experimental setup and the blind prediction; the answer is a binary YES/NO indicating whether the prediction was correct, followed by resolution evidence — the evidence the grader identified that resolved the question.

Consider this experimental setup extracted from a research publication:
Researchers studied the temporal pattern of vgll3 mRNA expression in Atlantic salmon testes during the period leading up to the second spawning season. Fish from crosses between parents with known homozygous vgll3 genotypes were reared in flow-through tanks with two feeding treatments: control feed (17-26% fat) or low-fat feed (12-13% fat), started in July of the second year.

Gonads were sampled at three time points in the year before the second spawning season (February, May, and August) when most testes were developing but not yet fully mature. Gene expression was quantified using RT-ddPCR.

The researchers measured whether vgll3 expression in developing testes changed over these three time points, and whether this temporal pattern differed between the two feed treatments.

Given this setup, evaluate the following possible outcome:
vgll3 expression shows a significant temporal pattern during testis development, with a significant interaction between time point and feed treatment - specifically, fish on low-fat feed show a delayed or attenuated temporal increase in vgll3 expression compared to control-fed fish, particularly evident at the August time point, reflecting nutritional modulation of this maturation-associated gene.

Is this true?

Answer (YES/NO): YES